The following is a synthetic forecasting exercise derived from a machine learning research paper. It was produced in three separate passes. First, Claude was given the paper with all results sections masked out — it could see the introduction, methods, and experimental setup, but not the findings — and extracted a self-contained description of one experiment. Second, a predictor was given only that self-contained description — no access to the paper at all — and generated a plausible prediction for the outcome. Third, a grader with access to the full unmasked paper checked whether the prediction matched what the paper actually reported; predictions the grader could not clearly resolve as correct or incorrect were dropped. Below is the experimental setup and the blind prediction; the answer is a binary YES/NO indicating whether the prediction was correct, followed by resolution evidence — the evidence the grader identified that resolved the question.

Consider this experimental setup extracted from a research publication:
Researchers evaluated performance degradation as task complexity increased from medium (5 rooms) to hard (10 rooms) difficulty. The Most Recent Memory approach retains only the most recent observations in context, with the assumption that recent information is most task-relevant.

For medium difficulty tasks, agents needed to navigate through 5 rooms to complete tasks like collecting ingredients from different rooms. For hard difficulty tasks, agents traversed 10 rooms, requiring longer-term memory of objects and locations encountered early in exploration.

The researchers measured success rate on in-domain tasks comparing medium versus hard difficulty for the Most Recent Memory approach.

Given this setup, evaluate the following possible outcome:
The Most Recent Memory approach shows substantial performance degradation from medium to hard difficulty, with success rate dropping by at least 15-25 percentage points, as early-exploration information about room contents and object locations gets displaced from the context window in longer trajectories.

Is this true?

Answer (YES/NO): NO